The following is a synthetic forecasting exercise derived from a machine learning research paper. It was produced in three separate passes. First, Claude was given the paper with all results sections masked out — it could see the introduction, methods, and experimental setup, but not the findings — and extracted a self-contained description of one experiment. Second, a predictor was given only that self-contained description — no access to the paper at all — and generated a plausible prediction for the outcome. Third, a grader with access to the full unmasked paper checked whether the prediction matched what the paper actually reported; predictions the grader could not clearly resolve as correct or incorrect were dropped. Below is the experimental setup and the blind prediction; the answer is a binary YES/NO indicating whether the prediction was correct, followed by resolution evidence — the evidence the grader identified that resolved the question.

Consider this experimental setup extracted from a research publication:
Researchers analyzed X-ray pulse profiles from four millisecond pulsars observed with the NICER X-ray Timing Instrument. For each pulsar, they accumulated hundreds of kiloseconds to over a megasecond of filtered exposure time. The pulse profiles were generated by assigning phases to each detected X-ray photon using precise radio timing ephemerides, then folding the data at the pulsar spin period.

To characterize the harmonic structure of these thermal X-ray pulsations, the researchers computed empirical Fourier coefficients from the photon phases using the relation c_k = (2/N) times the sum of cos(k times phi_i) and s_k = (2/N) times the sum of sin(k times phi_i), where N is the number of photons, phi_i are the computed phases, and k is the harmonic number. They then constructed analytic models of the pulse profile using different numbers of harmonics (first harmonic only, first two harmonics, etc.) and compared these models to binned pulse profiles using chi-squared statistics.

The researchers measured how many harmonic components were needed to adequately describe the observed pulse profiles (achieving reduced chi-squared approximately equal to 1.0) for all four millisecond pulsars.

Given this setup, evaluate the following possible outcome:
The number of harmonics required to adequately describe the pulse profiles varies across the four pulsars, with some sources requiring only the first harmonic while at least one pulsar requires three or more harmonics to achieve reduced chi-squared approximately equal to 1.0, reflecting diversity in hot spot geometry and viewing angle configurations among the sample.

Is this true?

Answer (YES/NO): NO